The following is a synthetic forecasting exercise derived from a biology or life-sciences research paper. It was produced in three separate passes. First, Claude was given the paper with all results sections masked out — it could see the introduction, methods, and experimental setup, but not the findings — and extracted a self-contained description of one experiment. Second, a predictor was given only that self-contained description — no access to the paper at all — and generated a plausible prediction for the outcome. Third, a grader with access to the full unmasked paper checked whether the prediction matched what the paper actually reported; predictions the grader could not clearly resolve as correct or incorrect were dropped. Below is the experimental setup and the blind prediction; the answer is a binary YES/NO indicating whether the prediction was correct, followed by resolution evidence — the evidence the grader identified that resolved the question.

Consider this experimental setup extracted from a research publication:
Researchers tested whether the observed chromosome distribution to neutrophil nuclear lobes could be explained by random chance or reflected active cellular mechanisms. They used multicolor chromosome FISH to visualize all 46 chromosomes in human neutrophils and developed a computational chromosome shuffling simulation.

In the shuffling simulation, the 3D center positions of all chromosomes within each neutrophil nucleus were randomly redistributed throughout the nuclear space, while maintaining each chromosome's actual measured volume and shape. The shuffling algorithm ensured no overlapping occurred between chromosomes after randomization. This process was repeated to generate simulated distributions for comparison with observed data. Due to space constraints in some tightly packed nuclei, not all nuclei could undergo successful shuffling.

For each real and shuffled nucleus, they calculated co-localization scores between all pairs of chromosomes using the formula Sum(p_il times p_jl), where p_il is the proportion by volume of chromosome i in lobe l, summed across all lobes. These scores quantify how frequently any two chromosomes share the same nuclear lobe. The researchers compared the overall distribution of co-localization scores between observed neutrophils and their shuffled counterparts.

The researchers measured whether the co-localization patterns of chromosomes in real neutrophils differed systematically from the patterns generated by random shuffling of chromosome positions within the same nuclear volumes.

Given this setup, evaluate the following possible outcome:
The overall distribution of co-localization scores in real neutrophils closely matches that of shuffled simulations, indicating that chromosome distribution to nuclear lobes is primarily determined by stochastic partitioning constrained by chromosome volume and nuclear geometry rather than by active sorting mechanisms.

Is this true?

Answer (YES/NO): YES